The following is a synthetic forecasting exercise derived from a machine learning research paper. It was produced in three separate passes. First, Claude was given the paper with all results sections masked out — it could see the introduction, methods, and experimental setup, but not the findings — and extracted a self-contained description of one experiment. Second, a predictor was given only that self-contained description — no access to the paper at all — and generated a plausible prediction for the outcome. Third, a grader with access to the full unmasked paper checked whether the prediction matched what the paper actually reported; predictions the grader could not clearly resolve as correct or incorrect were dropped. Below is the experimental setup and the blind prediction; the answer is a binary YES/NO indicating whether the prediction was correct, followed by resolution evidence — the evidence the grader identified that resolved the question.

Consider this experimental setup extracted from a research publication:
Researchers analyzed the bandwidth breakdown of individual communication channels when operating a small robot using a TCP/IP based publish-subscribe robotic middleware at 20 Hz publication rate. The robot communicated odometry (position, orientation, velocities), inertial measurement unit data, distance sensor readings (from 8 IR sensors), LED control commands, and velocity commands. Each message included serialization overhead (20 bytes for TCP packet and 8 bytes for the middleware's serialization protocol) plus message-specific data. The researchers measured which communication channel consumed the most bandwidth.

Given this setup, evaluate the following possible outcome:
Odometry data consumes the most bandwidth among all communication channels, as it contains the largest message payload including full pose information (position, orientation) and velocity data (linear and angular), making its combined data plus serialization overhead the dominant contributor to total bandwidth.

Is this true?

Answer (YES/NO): YES